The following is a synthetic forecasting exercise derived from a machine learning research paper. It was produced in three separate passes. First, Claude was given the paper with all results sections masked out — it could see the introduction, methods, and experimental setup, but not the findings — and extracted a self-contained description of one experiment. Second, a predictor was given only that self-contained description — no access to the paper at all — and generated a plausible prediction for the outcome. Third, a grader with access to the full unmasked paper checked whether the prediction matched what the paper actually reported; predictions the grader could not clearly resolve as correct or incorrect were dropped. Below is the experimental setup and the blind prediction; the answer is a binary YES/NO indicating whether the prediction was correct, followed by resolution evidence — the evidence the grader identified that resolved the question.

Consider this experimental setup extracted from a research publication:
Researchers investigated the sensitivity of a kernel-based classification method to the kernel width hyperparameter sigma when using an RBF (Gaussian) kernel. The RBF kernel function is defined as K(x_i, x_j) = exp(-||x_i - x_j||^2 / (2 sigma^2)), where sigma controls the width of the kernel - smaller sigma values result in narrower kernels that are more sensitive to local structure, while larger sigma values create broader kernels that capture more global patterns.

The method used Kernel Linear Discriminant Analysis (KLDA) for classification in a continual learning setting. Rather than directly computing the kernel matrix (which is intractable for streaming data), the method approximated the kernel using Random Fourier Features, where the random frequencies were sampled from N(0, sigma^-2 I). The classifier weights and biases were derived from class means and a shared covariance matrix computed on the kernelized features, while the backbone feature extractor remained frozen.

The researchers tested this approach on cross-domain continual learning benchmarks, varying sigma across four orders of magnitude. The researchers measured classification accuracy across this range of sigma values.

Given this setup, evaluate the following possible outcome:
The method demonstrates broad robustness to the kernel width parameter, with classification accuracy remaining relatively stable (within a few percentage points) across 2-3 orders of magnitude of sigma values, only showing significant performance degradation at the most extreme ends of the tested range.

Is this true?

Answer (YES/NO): NO